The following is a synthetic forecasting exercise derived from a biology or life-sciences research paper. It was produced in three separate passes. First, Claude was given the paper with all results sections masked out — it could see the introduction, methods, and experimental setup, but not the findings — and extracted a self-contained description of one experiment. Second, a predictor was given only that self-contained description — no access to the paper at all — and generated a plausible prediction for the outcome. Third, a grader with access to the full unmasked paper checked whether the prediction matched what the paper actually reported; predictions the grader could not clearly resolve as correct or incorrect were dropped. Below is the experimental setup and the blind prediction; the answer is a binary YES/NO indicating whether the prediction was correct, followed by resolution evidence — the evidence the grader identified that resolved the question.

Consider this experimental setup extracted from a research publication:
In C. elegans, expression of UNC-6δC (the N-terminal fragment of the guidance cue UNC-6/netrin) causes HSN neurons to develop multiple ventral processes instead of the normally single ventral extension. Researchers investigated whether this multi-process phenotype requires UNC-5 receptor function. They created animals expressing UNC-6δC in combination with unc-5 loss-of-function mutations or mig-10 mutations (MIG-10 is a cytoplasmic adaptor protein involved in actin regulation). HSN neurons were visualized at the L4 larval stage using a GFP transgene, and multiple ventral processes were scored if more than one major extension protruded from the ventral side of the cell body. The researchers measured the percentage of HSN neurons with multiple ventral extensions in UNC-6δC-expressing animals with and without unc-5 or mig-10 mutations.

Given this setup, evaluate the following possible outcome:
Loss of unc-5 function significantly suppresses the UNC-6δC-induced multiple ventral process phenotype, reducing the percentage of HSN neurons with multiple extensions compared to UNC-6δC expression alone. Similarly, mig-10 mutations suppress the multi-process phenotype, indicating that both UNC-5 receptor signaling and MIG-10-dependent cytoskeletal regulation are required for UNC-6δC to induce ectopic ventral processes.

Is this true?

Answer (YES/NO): YES